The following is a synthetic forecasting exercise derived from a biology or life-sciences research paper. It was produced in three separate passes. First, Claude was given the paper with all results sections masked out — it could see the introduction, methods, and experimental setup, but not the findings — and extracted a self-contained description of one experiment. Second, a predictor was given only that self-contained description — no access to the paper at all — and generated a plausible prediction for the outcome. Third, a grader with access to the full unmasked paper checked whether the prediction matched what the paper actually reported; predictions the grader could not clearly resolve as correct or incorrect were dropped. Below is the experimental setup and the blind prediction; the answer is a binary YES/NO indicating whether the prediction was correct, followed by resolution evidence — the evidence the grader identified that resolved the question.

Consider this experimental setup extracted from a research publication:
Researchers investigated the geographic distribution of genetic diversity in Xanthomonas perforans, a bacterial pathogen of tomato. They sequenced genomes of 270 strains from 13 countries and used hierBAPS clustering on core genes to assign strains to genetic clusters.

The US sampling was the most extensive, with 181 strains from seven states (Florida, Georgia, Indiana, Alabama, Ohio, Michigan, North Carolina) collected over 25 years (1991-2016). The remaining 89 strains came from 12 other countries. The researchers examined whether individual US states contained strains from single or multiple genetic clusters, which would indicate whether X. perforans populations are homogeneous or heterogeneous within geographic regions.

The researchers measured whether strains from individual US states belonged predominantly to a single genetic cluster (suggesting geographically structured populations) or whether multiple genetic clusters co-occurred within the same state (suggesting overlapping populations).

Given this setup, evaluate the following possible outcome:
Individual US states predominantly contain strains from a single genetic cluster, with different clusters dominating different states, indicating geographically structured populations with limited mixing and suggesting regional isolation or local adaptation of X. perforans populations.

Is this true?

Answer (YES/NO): NO